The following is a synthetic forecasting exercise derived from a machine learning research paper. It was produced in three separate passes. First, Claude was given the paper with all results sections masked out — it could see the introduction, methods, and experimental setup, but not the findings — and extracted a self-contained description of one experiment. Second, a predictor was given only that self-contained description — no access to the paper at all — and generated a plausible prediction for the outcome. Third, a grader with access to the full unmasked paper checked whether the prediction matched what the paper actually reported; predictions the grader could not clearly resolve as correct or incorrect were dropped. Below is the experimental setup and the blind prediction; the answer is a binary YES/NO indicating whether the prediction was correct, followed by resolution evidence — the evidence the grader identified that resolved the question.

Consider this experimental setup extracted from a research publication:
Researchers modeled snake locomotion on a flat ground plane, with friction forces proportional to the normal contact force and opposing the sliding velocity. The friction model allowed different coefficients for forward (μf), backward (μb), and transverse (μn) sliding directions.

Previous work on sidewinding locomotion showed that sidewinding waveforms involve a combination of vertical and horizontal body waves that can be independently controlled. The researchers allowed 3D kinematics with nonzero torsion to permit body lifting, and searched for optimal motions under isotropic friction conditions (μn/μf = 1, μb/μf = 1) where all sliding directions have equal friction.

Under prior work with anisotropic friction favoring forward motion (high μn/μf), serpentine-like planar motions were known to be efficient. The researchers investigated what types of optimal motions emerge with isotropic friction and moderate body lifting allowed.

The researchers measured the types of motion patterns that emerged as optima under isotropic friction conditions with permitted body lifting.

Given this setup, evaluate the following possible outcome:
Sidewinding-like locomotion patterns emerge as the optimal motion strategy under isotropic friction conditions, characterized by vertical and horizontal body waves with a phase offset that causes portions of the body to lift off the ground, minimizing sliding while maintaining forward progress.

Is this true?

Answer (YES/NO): NO